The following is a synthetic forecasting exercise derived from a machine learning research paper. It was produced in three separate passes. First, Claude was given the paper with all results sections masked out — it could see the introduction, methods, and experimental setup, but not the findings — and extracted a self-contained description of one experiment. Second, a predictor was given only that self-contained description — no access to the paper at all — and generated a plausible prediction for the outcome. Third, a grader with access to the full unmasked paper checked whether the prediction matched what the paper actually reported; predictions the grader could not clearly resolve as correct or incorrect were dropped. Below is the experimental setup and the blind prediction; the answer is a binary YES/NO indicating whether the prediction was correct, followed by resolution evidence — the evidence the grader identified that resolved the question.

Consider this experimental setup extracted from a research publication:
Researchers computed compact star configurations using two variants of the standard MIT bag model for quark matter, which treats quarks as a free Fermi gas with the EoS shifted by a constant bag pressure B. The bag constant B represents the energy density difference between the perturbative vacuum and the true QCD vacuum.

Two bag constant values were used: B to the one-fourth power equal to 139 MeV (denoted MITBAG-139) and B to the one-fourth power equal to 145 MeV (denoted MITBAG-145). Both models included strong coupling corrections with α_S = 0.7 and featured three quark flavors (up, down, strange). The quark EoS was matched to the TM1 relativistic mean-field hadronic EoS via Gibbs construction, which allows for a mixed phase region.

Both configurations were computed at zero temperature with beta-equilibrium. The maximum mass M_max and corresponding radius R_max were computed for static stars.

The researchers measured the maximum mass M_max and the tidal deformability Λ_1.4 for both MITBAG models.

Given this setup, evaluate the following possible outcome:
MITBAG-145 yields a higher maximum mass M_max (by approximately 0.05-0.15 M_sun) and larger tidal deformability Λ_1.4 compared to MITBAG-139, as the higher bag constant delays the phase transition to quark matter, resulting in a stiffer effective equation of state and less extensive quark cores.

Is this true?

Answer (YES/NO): NO